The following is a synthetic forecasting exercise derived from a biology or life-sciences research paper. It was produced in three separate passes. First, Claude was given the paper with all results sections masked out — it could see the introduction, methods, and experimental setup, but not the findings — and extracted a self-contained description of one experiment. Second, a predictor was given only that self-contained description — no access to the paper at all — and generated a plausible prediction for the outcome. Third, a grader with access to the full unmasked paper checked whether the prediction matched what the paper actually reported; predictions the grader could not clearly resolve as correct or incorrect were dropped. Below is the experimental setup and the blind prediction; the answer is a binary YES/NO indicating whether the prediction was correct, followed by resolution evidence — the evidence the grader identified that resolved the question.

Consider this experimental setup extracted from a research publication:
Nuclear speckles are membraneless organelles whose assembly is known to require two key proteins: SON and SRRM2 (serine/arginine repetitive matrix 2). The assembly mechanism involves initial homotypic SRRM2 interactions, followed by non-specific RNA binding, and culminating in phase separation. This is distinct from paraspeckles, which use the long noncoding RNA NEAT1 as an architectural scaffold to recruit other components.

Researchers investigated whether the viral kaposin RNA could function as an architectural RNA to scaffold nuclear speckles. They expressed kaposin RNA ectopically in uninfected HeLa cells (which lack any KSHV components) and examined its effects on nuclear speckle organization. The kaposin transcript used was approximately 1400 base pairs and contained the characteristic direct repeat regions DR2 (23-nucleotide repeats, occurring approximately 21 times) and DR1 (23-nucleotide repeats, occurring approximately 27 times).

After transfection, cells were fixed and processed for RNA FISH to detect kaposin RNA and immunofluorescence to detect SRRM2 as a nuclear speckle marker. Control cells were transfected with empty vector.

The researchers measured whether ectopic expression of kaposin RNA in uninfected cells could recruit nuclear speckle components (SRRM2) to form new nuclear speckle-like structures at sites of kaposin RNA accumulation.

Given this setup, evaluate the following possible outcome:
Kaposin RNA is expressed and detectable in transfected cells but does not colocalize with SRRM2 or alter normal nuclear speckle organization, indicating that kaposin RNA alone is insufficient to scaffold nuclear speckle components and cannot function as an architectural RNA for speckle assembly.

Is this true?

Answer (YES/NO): NO